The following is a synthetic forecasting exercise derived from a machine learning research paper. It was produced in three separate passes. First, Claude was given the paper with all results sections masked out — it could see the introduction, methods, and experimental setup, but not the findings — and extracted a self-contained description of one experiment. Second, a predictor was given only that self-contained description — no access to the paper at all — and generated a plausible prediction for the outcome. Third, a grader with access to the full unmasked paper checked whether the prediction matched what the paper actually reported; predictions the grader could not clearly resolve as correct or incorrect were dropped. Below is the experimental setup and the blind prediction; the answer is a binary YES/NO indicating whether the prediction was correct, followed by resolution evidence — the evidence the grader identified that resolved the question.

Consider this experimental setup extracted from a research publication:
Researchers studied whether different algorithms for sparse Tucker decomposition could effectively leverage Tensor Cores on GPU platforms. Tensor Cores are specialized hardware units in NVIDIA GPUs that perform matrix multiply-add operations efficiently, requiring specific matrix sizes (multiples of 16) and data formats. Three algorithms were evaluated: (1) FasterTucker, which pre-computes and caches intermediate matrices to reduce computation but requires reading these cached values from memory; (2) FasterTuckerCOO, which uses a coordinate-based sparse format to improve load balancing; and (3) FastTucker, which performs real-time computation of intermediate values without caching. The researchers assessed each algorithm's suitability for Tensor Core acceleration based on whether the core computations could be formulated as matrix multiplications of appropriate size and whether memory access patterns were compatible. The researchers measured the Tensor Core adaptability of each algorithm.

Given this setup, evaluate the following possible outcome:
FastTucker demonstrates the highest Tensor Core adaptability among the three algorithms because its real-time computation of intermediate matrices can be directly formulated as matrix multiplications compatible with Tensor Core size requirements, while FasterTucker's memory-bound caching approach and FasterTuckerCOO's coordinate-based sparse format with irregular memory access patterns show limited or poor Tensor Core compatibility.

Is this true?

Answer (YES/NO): YES